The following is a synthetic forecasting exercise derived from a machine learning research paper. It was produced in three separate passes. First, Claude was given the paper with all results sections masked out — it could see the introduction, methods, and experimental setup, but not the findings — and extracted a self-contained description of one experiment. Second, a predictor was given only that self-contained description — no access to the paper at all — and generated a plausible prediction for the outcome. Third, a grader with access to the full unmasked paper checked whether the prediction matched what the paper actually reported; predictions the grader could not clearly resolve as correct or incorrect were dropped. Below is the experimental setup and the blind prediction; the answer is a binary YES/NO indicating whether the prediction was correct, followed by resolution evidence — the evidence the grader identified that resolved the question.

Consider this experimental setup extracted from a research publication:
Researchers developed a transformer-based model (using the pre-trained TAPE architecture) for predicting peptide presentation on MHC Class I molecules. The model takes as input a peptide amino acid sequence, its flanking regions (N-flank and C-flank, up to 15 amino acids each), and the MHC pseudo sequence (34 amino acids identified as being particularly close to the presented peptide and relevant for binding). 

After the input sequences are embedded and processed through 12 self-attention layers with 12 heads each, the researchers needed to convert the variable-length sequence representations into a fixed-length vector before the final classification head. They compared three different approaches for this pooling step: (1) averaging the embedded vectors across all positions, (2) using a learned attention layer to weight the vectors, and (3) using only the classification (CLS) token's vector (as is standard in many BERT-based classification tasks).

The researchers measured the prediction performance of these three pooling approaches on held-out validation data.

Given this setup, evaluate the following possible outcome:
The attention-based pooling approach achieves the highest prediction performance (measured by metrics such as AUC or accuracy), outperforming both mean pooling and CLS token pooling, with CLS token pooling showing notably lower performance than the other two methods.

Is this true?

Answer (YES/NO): NO